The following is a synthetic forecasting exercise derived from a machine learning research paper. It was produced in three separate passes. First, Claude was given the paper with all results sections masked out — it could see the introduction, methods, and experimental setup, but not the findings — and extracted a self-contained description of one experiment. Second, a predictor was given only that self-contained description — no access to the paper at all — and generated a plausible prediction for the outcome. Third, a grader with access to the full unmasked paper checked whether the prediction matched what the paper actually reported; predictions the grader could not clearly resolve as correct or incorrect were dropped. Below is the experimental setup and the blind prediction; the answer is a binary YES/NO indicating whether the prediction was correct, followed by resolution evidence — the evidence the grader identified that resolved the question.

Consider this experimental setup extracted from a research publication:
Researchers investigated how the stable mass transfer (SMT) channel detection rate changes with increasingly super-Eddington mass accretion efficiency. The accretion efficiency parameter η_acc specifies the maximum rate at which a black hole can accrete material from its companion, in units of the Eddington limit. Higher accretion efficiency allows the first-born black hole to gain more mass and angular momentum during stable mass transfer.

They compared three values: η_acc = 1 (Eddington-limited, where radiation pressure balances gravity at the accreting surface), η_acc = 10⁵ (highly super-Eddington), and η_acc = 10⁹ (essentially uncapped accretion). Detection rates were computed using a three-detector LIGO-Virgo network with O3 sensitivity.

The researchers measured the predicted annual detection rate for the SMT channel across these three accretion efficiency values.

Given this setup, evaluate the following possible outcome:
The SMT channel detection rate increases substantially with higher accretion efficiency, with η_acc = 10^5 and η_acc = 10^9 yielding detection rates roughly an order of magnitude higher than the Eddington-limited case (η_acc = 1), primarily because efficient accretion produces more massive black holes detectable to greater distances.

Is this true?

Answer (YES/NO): NO